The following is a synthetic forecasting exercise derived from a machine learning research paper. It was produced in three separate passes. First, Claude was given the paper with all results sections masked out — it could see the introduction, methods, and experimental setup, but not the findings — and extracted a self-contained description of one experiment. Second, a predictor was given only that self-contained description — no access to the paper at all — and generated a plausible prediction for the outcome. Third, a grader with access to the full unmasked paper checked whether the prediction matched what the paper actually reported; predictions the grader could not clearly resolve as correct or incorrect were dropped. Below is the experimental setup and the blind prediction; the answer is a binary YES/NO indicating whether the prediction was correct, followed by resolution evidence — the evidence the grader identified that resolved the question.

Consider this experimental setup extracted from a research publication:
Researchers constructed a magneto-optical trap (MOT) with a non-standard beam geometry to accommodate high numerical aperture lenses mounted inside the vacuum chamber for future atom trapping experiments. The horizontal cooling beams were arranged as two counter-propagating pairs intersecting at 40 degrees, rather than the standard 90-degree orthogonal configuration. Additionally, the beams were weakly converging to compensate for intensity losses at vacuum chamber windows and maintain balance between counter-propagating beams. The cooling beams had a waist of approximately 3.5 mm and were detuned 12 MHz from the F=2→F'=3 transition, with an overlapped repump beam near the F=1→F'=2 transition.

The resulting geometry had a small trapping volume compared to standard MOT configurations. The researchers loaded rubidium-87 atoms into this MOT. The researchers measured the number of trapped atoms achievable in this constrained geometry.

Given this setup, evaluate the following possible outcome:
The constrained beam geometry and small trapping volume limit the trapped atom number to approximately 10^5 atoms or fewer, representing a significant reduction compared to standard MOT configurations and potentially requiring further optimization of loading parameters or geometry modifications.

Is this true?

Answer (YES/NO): NO